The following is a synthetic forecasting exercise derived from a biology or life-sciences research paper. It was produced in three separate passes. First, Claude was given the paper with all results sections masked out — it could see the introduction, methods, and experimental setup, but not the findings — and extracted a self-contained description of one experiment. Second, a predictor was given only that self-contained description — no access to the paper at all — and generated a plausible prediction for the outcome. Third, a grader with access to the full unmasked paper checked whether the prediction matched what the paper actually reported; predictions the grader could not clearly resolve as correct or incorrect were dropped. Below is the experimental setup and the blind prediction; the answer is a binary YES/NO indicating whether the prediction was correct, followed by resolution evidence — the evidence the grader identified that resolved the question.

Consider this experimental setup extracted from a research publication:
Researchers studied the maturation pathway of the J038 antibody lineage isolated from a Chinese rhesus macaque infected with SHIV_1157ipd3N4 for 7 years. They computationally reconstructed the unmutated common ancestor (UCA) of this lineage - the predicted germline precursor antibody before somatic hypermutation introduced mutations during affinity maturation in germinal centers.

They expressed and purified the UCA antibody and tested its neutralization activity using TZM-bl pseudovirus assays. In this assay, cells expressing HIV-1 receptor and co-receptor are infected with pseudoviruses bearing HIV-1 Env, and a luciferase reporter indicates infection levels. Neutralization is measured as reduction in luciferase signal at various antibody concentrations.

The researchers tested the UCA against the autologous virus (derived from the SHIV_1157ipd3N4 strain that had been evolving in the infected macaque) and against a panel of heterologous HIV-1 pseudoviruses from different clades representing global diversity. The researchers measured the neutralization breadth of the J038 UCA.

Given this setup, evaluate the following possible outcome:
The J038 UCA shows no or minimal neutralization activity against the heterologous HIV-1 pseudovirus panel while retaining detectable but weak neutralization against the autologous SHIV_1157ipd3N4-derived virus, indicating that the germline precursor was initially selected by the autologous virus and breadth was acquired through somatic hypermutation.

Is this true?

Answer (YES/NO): NO